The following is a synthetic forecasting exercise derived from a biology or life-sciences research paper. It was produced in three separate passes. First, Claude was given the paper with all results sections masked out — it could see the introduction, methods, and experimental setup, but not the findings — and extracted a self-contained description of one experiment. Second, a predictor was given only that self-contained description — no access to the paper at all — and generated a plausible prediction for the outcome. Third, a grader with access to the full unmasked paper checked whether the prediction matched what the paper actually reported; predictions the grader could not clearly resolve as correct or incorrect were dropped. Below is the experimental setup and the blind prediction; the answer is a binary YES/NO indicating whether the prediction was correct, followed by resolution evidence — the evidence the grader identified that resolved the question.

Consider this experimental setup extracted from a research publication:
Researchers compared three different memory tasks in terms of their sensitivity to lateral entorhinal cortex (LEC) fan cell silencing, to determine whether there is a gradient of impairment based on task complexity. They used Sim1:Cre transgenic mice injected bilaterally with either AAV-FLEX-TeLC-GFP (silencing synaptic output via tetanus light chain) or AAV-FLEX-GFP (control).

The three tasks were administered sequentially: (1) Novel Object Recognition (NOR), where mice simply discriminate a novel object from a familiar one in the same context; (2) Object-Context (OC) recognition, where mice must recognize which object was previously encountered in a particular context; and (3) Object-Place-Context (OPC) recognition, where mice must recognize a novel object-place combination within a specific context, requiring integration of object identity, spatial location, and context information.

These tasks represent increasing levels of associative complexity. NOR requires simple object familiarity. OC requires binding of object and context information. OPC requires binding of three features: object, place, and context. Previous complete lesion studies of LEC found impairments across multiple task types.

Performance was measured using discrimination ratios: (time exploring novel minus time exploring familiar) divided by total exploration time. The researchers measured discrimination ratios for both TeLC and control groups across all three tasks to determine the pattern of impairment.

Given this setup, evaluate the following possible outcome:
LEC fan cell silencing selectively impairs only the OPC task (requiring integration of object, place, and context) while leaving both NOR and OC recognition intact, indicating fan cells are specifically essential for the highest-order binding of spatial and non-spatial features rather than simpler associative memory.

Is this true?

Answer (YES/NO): NO